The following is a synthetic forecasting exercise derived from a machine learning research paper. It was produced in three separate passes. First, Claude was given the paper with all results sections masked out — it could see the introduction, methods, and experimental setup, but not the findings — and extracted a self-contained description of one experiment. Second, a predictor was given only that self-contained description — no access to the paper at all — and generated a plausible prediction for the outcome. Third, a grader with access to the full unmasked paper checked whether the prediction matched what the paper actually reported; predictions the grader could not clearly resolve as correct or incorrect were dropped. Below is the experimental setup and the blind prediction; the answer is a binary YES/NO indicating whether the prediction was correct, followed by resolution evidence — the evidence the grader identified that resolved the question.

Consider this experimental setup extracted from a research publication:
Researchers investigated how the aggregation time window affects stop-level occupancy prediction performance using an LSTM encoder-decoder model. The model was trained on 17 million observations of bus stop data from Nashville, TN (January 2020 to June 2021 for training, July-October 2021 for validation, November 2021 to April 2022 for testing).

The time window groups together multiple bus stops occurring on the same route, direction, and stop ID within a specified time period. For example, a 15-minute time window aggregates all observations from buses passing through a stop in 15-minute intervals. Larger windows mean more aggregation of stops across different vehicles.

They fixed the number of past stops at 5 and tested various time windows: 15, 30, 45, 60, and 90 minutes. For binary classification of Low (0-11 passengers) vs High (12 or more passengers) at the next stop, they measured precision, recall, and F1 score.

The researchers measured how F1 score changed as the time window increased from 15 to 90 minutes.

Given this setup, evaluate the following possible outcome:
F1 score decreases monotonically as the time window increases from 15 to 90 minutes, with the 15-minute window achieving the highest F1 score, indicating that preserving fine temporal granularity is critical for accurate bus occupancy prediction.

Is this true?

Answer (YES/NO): NO